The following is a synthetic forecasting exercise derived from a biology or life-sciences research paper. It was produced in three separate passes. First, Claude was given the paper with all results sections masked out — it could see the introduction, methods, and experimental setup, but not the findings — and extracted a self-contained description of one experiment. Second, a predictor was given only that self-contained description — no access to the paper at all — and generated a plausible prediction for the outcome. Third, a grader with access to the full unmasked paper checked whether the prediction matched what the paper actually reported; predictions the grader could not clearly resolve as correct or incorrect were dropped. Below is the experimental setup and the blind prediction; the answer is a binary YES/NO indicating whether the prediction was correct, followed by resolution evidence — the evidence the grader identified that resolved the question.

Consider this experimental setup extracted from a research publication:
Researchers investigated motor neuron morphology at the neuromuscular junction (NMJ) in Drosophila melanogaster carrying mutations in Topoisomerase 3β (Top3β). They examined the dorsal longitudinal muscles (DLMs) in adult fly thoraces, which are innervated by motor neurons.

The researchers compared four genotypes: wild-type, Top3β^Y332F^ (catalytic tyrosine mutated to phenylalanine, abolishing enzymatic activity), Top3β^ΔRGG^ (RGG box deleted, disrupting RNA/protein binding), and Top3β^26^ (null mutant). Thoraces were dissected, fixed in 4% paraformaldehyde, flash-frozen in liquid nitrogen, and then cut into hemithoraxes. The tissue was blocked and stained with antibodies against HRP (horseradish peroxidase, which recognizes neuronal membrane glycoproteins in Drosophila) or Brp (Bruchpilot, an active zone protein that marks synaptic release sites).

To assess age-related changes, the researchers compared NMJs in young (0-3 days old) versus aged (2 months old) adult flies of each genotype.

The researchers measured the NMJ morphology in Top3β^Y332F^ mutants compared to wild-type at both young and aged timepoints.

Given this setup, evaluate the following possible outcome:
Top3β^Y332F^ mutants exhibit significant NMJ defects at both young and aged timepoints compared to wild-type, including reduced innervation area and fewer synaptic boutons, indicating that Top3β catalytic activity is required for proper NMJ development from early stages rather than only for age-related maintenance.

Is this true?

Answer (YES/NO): NO